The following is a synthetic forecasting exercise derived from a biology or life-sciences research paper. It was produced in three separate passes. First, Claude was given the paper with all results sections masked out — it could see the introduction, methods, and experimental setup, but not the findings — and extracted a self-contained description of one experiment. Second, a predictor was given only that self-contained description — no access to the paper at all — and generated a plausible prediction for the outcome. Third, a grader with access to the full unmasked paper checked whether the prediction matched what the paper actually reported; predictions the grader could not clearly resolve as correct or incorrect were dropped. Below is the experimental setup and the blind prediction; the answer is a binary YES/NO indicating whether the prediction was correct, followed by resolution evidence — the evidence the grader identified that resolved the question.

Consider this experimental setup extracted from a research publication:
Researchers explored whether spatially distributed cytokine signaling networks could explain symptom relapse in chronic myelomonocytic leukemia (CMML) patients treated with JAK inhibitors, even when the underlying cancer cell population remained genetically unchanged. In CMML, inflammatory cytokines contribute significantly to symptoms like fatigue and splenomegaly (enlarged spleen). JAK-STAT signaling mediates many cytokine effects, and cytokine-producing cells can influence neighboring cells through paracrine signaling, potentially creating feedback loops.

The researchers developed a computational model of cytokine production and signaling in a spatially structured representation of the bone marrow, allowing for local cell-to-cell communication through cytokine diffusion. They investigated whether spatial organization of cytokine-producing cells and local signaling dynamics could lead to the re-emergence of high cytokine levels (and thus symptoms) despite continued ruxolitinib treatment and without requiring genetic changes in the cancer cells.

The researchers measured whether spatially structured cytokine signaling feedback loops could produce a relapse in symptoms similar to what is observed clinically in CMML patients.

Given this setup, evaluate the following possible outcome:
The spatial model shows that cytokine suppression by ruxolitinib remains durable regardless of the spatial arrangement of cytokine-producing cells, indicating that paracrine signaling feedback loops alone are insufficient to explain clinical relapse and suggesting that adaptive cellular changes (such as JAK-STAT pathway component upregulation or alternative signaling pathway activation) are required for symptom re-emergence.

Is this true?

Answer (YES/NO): NO